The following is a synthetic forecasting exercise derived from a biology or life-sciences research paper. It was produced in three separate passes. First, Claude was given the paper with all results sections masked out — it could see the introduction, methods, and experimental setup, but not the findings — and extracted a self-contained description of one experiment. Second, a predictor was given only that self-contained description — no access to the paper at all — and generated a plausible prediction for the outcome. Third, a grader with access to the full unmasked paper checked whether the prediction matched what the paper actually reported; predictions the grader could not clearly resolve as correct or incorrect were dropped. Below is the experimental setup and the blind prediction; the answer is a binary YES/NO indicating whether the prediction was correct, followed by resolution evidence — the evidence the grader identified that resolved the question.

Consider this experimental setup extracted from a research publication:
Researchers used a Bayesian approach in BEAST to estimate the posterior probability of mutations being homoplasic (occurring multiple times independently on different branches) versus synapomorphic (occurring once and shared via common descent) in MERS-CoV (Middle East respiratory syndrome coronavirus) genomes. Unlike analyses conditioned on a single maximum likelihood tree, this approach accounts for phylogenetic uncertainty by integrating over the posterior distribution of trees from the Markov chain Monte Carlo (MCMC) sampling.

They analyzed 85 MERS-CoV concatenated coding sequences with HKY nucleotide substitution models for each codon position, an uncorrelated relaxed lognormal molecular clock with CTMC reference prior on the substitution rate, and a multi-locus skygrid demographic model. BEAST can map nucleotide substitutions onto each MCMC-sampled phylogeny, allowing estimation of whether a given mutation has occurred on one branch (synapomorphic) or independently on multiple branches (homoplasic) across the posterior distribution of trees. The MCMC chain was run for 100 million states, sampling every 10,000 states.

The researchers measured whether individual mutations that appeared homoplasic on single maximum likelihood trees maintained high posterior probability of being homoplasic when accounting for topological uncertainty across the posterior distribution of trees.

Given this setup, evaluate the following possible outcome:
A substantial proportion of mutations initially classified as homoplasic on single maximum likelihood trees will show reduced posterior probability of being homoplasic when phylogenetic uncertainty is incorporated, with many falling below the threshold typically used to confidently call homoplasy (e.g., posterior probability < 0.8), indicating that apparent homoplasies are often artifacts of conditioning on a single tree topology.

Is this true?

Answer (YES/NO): NO